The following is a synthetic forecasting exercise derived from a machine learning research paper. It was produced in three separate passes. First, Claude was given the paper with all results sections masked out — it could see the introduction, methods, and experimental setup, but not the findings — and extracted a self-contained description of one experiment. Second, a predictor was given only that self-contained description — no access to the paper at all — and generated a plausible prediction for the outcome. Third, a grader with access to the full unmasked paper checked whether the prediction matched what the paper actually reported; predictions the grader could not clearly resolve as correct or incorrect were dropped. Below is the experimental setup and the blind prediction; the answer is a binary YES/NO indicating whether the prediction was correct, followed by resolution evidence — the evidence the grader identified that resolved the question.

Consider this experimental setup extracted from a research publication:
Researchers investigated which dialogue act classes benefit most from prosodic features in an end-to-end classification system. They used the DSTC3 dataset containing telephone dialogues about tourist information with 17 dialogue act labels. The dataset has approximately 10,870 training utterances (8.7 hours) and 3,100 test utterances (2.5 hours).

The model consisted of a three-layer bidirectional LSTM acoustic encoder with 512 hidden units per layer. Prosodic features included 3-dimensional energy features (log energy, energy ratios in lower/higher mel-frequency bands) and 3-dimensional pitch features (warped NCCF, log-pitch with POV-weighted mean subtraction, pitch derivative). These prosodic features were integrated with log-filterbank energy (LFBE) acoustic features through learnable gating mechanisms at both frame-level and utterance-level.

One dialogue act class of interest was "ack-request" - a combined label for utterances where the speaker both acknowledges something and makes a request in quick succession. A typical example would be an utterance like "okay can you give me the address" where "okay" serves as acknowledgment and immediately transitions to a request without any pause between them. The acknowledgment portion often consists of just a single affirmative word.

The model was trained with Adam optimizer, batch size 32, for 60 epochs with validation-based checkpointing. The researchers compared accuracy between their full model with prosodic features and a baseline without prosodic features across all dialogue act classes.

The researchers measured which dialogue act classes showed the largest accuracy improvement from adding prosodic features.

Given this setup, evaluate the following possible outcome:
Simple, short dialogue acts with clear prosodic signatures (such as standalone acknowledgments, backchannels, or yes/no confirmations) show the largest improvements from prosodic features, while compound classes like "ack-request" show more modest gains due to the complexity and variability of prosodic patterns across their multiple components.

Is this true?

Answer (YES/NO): NO